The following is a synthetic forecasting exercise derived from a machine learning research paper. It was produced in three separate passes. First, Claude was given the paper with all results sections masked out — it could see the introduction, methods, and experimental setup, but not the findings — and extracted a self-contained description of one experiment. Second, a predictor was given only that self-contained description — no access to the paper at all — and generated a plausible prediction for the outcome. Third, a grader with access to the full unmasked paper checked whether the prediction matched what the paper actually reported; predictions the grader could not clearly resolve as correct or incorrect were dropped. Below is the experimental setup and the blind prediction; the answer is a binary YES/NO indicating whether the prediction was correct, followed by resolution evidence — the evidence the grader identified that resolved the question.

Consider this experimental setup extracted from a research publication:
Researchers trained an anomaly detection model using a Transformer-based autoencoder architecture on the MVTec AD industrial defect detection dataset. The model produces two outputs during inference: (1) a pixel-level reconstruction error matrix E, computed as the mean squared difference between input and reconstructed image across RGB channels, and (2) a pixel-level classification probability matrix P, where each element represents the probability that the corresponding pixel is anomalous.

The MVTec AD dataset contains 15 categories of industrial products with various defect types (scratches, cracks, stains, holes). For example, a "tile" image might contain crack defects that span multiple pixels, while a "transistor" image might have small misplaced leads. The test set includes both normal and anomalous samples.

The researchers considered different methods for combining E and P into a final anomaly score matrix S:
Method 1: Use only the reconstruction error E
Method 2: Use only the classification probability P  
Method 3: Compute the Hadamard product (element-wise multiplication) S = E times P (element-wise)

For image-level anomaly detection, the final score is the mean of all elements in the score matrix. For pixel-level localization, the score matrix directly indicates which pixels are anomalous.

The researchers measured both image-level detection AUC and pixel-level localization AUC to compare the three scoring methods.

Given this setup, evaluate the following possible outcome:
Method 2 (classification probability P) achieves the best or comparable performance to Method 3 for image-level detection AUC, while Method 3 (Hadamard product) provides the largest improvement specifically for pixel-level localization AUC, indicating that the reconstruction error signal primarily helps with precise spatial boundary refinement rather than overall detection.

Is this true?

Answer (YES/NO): YES